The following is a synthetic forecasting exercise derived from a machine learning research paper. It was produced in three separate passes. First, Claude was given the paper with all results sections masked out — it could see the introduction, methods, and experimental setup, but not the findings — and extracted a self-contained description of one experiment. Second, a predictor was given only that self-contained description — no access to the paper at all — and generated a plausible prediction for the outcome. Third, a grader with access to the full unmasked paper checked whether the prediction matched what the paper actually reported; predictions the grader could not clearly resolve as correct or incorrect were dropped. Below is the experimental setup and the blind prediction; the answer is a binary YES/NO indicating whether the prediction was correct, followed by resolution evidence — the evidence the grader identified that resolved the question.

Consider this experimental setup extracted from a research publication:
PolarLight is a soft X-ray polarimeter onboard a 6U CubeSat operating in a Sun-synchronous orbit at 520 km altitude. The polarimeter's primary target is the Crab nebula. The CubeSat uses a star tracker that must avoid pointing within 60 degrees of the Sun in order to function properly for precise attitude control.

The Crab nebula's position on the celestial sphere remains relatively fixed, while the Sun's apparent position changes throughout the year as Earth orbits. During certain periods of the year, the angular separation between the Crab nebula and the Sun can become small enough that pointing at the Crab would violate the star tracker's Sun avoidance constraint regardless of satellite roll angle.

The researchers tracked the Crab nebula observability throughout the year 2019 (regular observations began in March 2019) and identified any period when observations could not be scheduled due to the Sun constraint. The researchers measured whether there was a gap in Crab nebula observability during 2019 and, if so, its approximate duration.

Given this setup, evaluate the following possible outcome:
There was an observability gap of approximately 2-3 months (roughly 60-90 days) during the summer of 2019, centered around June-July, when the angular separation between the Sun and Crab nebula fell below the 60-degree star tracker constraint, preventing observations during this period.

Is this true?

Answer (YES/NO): YES